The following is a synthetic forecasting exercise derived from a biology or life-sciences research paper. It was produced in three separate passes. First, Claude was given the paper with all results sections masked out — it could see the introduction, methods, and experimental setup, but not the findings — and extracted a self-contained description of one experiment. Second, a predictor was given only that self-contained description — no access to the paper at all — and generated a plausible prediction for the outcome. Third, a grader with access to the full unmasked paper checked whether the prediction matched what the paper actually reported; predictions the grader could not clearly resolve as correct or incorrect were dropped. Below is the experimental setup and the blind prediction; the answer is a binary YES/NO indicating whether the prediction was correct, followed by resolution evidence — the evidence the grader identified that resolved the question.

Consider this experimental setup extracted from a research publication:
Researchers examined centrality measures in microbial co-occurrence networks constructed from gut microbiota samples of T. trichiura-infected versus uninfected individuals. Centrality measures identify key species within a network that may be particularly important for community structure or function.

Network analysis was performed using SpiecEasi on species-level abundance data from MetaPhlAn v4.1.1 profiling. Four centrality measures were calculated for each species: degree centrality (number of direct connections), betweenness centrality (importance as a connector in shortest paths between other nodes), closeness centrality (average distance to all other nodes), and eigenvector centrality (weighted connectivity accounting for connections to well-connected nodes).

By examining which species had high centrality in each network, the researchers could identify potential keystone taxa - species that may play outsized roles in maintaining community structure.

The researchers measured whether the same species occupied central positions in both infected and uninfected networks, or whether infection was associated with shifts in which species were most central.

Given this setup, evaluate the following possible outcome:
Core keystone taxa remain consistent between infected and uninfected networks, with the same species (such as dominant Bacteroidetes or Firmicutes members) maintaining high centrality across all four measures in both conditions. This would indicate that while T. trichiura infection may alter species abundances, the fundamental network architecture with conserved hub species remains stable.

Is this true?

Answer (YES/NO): NO